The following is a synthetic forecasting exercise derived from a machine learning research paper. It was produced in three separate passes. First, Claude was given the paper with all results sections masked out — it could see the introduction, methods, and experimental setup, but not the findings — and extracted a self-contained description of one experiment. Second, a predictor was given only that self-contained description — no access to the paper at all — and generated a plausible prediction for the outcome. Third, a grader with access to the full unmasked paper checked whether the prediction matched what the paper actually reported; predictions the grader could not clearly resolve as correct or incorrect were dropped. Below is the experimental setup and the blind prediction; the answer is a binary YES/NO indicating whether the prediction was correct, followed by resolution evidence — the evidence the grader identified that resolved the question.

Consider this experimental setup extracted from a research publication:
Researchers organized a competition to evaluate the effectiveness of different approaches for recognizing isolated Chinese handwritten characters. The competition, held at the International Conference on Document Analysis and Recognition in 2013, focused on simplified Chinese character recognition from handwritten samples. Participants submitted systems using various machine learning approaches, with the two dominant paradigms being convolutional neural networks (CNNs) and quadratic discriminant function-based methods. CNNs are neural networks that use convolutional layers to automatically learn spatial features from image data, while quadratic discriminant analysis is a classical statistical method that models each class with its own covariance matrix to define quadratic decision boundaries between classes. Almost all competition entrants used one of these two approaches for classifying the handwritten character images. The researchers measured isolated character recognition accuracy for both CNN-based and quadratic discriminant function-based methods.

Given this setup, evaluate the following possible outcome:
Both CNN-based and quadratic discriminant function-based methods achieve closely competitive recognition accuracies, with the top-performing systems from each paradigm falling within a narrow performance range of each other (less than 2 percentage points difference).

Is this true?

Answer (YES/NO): NO